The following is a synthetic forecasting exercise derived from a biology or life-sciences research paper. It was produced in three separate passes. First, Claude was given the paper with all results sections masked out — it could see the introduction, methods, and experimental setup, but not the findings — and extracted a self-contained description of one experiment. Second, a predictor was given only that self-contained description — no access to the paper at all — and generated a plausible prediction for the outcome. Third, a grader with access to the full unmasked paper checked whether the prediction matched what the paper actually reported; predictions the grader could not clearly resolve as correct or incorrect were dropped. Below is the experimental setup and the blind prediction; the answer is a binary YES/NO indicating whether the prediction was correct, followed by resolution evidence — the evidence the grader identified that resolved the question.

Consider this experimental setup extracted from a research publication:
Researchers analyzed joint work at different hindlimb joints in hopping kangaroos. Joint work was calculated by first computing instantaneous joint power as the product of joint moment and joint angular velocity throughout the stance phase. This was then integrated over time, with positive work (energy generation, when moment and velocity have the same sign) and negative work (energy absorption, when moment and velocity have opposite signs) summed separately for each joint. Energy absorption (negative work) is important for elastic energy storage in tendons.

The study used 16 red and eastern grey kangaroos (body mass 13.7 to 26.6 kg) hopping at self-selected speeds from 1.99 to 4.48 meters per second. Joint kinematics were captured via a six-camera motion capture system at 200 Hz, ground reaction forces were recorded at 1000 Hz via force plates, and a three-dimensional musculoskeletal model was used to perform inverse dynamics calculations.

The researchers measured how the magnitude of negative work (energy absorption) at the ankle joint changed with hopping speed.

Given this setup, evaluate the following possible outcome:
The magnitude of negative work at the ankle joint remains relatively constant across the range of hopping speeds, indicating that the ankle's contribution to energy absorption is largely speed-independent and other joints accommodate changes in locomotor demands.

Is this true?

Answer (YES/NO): NO